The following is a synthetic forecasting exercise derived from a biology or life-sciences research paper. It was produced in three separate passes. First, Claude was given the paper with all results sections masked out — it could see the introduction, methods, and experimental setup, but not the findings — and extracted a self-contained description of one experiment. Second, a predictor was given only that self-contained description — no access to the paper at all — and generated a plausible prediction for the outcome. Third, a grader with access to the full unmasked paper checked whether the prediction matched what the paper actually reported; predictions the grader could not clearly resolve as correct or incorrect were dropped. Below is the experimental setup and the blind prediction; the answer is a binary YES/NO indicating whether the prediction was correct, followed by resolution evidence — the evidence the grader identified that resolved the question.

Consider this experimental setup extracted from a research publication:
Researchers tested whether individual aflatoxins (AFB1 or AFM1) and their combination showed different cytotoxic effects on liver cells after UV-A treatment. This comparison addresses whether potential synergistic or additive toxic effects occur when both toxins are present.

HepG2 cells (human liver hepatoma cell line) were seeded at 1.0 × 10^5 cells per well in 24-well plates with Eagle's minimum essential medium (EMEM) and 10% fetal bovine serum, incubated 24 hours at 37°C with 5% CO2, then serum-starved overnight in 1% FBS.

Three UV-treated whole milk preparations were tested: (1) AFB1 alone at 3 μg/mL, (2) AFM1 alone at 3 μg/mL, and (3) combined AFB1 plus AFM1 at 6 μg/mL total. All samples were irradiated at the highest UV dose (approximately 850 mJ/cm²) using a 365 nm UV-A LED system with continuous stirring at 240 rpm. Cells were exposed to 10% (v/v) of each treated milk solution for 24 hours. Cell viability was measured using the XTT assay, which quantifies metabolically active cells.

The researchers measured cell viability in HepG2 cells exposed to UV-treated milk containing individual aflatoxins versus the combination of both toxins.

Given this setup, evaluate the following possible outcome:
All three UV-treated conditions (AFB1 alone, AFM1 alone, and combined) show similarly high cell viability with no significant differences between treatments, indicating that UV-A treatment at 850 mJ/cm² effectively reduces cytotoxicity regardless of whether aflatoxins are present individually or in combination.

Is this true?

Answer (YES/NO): YES